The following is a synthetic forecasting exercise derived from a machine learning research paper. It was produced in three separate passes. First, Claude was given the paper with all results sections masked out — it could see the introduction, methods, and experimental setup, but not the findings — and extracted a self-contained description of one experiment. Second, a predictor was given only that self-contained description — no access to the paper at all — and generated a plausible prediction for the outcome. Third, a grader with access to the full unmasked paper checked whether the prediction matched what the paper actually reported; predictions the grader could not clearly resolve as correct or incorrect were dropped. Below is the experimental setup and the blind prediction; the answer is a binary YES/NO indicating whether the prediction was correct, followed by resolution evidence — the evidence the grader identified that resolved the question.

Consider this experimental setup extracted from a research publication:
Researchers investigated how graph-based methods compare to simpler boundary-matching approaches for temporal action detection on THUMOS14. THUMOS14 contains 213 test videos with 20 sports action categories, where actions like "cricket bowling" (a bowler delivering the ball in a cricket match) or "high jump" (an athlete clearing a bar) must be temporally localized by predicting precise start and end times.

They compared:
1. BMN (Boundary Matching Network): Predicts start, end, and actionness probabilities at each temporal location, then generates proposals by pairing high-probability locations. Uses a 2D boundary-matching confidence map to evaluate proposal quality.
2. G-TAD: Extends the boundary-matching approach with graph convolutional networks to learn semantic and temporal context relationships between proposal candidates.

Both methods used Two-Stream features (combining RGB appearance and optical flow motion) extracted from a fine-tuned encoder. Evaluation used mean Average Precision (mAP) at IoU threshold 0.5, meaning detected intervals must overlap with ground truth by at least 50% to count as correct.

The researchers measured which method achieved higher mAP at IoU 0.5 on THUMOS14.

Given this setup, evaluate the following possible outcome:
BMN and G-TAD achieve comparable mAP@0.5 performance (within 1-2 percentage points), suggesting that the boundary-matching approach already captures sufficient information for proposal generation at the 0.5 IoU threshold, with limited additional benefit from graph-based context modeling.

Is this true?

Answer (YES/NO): YES